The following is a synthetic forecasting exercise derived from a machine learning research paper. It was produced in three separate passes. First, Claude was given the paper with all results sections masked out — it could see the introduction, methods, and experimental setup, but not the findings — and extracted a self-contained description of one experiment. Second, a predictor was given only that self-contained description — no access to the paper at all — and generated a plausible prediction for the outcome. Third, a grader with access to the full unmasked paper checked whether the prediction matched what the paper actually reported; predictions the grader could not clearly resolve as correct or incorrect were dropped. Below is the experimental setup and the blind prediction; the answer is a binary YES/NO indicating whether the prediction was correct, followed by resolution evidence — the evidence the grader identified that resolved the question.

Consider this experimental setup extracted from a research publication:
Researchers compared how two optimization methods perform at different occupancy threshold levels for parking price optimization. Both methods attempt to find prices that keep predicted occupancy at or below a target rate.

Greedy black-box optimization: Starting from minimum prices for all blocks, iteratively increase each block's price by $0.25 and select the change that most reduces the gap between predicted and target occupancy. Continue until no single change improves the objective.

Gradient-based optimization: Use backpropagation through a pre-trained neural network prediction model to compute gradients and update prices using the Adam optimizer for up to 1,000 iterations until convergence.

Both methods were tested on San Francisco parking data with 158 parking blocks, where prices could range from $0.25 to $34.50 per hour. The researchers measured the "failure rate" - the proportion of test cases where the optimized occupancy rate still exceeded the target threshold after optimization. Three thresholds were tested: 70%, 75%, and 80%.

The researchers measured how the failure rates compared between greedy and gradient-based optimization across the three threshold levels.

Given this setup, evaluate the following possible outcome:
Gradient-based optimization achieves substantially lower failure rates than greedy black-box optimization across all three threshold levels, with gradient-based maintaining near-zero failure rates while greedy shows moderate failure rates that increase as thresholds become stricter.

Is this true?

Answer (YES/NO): NO